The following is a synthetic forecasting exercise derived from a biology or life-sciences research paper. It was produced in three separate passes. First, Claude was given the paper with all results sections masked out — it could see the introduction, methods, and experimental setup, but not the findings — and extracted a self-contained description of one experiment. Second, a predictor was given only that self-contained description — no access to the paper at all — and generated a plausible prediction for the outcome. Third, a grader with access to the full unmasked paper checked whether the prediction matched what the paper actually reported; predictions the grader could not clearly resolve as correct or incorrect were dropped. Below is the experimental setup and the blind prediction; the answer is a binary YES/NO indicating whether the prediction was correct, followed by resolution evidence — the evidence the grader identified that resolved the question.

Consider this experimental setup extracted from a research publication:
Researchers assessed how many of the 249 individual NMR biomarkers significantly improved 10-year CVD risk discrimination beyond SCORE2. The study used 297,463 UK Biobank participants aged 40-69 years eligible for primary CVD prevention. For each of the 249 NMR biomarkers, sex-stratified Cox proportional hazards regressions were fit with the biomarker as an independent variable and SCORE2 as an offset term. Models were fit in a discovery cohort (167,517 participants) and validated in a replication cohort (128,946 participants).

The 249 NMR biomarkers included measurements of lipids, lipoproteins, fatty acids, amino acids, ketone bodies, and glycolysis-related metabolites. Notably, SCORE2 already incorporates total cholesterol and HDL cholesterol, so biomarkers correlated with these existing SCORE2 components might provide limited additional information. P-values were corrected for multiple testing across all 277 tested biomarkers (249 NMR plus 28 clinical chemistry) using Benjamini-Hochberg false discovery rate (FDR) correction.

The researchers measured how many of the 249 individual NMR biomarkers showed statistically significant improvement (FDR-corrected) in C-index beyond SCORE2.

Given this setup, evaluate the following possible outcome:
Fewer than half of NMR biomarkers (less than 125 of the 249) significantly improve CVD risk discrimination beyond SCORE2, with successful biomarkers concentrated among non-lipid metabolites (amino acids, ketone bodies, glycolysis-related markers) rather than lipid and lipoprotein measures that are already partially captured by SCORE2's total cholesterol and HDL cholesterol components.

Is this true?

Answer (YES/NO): NO